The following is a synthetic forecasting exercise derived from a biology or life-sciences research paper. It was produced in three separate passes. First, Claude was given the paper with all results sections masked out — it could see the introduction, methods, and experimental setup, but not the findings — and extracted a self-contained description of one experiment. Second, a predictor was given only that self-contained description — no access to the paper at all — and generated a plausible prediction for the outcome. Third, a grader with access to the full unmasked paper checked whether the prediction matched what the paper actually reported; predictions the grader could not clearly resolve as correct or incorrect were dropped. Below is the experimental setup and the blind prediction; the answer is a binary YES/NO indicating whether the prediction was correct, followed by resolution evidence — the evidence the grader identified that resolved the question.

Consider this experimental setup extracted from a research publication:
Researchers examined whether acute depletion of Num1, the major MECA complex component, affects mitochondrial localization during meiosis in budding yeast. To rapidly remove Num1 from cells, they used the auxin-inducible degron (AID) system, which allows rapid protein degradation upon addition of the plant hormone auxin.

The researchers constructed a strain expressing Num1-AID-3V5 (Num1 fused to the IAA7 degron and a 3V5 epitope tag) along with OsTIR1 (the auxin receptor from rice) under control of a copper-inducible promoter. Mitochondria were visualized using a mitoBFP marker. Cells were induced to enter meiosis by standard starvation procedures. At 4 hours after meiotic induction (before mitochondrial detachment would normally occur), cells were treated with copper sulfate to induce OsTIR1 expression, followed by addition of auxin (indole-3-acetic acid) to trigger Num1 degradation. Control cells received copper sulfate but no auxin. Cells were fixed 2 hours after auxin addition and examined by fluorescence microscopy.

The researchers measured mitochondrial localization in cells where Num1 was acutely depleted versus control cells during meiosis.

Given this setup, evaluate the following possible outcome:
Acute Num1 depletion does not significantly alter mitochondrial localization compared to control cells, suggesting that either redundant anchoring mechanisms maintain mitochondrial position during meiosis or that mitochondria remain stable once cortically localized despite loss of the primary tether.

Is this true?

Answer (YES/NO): NO